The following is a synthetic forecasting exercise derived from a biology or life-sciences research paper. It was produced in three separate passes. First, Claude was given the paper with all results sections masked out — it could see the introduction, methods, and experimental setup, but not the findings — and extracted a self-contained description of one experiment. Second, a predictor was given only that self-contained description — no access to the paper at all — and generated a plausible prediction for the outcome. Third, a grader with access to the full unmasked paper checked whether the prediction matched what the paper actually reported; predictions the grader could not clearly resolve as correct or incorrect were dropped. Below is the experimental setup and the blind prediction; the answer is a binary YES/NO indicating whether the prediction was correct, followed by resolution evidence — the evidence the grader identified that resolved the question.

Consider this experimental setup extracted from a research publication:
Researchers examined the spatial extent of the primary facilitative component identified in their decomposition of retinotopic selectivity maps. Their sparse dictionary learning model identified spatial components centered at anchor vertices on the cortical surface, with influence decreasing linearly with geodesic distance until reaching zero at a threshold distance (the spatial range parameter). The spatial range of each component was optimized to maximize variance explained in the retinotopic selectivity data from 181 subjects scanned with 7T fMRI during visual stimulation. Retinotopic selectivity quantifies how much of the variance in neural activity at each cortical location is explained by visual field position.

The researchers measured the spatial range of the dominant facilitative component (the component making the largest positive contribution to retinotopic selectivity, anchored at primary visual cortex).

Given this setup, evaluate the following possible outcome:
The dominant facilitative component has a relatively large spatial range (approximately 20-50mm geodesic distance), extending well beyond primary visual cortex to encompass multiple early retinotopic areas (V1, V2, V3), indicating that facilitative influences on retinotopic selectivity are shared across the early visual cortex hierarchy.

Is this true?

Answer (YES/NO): NO